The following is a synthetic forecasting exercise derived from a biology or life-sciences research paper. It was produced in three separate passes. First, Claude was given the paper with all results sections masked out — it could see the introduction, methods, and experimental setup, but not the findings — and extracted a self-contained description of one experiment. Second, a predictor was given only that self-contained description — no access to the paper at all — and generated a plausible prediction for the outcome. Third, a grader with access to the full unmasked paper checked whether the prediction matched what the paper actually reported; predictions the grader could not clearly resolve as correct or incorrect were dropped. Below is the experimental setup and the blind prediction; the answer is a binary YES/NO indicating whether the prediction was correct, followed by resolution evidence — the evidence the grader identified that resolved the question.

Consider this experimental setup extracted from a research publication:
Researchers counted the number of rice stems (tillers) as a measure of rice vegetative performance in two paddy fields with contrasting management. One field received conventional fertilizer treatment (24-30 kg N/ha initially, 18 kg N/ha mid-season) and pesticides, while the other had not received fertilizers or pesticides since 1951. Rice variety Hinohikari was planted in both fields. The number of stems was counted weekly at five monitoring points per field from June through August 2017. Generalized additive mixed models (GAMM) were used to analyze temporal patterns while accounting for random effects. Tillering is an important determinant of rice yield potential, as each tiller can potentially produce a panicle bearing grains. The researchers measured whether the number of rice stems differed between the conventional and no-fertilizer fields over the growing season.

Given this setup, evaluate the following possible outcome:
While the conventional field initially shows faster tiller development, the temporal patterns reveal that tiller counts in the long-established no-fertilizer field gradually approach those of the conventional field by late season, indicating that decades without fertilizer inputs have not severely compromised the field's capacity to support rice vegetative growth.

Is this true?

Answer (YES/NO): NO